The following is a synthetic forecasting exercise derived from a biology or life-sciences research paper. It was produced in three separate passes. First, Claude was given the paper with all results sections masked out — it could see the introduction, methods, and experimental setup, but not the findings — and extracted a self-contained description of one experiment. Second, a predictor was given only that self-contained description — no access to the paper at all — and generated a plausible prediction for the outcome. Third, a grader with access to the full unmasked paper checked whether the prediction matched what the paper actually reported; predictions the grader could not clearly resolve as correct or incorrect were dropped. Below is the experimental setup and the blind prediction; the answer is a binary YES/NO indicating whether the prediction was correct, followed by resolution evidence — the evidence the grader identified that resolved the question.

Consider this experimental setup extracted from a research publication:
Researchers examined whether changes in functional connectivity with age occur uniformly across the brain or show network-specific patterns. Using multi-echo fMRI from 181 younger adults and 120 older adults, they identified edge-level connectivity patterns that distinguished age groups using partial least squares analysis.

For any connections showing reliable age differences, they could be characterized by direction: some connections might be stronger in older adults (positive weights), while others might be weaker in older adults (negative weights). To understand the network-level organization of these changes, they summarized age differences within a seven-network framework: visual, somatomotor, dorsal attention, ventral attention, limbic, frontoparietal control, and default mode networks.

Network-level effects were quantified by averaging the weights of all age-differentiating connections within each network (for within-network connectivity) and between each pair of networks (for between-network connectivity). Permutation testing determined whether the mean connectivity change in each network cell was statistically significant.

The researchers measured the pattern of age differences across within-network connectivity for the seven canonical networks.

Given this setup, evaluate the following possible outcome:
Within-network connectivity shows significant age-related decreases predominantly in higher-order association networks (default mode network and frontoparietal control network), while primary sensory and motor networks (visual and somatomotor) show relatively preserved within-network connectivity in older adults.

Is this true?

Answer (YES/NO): NO